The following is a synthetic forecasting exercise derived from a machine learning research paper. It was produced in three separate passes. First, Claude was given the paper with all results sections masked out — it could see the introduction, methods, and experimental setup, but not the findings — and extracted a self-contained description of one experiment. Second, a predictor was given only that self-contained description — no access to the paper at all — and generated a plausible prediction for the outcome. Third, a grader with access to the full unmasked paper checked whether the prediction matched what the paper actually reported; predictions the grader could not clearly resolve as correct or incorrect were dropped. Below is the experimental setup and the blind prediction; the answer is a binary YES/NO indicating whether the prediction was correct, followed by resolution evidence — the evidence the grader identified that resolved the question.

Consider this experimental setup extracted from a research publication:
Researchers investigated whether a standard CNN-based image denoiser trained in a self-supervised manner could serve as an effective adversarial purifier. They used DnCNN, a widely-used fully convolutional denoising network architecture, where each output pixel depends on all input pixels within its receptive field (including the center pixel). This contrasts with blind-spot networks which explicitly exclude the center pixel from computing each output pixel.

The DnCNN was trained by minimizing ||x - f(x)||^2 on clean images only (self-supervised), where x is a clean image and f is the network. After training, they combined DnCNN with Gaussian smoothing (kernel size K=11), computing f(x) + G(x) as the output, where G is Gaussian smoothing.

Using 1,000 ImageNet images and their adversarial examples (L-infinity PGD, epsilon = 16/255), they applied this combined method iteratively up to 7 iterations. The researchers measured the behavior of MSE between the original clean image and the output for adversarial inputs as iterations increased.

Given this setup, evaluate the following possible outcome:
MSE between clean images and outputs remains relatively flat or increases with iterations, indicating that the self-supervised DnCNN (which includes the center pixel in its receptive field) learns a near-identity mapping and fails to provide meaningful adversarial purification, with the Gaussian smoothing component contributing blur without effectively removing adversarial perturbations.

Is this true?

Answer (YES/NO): YES